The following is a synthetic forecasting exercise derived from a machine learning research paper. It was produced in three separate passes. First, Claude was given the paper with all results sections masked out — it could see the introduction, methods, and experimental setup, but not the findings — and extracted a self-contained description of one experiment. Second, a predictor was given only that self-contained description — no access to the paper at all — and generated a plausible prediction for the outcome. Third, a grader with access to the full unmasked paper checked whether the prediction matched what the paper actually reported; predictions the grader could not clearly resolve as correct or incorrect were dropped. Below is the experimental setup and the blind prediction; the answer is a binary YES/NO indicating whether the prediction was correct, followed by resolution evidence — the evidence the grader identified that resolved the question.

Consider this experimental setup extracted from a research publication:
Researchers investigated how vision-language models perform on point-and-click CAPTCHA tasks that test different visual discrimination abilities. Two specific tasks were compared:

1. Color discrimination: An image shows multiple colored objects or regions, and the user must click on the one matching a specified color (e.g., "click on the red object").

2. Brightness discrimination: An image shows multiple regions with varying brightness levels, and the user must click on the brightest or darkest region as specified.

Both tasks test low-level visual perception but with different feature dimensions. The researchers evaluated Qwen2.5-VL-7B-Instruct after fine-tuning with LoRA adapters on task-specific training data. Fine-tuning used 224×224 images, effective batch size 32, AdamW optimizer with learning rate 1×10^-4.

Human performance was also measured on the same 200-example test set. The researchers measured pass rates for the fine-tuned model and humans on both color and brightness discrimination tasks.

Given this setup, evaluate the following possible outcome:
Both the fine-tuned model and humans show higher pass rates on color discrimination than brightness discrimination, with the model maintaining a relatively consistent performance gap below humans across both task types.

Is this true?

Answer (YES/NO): NO